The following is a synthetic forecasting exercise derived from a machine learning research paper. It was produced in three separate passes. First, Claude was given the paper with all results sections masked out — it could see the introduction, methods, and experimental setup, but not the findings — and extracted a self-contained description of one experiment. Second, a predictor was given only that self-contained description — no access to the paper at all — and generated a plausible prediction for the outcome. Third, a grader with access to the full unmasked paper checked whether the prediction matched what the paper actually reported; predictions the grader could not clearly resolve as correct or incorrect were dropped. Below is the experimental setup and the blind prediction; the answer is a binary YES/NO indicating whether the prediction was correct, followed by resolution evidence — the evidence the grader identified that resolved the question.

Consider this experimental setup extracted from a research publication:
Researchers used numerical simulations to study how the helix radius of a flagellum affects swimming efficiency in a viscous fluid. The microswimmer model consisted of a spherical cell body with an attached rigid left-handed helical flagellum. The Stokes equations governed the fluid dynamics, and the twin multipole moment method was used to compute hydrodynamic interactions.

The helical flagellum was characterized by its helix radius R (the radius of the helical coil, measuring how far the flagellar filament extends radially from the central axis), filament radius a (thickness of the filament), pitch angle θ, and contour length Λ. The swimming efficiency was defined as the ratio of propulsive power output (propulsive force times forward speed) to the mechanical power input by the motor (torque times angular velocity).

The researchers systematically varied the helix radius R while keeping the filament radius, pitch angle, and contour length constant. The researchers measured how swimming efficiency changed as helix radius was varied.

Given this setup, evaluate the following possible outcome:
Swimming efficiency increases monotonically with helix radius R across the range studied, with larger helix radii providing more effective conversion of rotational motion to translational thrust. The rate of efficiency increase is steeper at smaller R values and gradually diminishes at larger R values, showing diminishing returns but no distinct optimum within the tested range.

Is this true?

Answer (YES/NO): NO